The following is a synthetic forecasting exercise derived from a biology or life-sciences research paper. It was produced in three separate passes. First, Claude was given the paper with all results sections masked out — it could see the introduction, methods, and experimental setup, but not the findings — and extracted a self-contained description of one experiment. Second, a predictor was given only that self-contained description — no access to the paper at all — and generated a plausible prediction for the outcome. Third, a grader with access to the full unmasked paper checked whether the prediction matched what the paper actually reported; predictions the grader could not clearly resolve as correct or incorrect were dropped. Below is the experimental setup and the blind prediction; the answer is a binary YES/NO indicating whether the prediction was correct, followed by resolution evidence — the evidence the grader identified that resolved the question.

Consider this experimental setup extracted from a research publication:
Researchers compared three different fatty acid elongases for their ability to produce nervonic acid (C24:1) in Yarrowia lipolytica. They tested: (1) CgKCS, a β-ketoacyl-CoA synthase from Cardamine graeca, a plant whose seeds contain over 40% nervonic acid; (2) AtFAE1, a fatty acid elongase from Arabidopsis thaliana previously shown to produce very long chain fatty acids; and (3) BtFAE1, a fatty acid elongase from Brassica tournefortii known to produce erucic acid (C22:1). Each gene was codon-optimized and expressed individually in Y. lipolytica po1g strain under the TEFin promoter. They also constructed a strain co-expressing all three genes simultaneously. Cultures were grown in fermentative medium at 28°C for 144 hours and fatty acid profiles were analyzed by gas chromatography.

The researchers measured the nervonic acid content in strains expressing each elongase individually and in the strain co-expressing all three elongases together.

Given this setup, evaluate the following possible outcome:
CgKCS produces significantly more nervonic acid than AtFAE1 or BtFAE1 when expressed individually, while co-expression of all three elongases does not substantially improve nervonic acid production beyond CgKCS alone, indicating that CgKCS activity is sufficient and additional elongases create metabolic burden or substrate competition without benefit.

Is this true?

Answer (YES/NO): YES